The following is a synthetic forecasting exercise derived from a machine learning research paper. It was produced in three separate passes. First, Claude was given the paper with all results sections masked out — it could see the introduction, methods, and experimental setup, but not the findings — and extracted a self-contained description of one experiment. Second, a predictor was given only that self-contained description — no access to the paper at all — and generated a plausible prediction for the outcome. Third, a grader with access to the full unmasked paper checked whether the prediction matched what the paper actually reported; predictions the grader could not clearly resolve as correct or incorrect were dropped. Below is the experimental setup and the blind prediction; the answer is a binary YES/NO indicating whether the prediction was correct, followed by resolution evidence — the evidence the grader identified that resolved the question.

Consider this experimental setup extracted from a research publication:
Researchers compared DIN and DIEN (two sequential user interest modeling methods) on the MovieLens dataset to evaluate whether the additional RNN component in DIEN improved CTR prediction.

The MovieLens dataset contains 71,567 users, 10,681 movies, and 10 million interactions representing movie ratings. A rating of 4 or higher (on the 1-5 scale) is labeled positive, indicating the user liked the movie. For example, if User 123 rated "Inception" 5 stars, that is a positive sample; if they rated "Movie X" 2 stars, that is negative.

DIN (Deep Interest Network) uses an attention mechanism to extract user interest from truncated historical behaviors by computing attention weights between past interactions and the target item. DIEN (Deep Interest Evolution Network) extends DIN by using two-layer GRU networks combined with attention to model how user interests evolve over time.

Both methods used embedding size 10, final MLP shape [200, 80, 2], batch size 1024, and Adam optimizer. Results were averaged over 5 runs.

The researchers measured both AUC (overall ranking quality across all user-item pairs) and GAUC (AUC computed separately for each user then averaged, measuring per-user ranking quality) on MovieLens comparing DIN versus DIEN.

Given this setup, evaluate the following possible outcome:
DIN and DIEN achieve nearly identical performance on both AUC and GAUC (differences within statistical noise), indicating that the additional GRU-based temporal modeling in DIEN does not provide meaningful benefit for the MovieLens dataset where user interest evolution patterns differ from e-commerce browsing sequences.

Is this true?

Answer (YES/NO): NO